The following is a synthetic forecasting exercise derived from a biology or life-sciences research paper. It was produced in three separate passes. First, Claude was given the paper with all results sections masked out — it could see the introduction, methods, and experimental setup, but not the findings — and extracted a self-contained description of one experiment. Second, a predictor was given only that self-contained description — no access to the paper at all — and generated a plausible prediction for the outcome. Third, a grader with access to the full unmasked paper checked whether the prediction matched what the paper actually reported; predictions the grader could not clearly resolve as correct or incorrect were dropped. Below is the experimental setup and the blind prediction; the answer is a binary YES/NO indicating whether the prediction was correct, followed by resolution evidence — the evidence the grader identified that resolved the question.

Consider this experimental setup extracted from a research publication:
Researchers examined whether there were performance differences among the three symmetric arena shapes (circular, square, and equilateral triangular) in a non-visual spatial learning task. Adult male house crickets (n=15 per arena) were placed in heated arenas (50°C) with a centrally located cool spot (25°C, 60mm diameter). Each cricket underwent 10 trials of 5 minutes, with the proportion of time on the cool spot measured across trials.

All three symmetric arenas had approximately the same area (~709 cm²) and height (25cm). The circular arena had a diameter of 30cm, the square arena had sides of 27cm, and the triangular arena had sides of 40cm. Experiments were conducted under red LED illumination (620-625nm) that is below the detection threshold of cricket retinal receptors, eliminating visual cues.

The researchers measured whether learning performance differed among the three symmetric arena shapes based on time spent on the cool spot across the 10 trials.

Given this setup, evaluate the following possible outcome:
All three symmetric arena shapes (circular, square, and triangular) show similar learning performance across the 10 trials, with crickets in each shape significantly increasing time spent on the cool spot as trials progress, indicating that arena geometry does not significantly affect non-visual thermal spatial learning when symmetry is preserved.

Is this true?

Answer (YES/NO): YES